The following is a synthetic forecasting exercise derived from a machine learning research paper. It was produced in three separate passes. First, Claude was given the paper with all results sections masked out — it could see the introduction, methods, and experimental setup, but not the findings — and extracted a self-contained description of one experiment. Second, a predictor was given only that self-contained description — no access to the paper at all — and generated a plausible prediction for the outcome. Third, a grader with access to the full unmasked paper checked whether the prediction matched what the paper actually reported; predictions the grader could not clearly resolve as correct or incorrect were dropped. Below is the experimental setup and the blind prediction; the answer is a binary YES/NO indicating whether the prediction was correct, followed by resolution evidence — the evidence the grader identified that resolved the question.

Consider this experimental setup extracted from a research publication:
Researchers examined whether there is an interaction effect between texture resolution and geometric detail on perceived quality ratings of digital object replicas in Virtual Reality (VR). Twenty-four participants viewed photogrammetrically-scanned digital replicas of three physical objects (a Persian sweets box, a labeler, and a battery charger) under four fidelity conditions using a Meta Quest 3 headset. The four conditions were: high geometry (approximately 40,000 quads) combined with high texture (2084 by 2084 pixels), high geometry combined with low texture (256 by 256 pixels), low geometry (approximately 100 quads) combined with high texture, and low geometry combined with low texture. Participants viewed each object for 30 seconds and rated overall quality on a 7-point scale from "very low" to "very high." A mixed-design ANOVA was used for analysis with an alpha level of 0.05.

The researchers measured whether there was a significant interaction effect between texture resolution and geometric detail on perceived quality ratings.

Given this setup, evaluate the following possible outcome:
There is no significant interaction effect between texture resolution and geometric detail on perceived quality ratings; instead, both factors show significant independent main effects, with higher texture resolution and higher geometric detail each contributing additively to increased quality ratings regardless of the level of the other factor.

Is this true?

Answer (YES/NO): YES